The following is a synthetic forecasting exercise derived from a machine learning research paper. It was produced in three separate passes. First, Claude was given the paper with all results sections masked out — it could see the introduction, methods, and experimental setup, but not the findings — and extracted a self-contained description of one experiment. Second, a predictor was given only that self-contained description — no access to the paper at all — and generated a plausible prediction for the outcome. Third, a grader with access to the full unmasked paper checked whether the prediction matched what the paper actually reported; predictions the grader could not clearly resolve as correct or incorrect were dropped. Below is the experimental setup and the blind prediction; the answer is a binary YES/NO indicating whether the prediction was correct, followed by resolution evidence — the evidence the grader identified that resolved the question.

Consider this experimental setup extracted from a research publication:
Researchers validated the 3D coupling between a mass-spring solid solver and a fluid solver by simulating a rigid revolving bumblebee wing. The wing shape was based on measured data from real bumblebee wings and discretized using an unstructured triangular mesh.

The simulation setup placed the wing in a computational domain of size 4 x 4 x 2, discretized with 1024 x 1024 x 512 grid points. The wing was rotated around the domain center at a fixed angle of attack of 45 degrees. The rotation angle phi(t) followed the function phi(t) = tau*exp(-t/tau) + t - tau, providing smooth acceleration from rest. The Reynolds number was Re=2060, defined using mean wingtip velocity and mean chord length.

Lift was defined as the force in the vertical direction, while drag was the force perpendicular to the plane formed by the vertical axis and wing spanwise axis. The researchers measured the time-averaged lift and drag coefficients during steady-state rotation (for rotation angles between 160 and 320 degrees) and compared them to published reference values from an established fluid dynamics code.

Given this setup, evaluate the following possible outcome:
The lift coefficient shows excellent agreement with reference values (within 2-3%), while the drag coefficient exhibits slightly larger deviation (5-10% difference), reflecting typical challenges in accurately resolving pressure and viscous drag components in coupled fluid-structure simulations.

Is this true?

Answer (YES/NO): NO